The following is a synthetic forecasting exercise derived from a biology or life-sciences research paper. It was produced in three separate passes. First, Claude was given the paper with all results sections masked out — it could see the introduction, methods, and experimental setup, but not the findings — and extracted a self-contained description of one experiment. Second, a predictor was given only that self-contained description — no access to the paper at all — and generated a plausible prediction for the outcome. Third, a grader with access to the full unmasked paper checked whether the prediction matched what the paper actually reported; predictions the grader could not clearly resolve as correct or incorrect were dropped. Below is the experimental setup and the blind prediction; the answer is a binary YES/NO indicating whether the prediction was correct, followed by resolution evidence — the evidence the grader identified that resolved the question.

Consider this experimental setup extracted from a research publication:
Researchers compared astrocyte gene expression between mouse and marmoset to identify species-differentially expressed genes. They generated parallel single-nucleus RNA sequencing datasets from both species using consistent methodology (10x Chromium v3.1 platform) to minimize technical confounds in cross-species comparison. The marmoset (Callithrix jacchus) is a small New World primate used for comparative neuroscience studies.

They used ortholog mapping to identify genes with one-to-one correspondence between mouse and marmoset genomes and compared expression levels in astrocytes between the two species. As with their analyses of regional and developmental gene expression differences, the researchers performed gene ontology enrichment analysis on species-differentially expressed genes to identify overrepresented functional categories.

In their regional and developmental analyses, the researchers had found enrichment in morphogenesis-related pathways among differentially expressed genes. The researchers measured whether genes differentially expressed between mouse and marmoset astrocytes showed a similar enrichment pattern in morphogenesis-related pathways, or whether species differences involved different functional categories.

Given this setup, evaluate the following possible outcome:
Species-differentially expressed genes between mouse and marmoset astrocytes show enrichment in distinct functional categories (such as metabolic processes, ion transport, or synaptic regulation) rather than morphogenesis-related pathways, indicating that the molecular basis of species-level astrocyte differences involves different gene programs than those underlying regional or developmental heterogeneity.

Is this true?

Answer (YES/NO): NO